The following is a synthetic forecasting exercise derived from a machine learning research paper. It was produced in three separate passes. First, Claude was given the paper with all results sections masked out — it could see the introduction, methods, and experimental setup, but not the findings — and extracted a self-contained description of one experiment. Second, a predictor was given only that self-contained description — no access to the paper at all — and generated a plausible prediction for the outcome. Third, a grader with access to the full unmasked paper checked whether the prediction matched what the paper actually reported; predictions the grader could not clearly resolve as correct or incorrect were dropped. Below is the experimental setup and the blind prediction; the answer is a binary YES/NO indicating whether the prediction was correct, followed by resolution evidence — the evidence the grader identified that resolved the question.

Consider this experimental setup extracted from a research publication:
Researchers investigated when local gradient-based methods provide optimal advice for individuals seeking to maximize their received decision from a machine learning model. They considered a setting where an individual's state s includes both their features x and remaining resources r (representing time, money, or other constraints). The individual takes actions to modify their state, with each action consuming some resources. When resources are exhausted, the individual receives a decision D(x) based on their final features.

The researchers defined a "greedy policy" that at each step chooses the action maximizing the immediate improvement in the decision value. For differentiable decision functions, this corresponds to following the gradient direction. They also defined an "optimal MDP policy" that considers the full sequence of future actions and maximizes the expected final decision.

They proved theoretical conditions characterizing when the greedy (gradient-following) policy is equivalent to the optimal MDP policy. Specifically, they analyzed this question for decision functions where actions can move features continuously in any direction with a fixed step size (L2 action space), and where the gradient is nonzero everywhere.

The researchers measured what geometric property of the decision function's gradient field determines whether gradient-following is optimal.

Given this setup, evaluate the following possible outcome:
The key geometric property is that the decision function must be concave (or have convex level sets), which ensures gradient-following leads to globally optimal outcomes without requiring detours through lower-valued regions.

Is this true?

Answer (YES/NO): NO